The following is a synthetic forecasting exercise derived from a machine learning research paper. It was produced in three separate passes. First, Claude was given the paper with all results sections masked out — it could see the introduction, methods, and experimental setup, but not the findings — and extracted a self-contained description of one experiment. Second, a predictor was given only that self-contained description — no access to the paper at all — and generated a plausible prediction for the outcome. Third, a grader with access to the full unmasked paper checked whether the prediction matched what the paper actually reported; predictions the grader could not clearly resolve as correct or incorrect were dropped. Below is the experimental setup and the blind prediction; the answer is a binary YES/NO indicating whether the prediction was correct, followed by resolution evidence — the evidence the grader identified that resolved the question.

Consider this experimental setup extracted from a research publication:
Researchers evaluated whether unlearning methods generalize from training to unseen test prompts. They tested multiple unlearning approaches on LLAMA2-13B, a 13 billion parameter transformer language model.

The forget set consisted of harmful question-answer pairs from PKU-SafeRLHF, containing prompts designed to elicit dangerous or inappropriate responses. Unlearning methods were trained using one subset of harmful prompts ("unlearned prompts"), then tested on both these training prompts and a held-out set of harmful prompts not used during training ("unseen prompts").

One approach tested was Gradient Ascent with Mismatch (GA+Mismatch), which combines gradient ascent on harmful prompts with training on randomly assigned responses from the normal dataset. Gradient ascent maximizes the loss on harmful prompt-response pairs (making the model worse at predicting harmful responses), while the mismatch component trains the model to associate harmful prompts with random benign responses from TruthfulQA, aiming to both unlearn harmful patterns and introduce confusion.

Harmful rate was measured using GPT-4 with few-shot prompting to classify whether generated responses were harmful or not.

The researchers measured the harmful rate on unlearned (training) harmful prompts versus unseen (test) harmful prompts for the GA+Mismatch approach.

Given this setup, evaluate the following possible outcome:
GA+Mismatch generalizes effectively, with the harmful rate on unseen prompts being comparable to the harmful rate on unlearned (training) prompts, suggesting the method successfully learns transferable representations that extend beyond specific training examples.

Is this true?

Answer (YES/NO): YES